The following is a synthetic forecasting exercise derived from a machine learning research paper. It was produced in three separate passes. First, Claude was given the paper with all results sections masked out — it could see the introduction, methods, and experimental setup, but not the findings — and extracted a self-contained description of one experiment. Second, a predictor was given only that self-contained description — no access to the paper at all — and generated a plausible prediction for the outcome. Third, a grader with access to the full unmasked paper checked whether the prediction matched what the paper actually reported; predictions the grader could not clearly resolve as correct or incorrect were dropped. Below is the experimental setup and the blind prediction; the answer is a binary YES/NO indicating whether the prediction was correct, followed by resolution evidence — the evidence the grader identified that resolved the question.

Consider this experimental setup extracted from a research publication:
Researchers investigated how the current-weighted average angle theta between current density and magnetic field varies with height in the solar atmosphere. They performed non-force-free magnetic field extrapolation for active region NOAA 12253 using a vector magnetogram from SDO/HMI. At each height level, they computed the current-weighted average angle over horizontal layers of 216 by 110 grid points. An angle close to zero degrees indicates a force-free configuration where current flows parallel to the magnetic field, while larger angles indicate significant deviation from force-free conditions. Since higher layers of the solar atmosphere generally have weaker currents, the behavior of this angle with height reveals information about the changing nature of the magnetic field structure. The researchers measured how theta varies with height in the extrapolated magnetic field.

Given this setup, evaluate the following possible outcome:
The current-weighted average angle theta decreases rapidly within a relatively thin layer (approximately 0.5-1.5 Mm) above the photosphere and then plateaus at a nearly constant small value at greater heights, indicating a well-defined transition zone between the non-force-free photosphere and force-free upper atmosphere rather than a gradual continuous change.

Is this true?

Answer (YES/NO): NO